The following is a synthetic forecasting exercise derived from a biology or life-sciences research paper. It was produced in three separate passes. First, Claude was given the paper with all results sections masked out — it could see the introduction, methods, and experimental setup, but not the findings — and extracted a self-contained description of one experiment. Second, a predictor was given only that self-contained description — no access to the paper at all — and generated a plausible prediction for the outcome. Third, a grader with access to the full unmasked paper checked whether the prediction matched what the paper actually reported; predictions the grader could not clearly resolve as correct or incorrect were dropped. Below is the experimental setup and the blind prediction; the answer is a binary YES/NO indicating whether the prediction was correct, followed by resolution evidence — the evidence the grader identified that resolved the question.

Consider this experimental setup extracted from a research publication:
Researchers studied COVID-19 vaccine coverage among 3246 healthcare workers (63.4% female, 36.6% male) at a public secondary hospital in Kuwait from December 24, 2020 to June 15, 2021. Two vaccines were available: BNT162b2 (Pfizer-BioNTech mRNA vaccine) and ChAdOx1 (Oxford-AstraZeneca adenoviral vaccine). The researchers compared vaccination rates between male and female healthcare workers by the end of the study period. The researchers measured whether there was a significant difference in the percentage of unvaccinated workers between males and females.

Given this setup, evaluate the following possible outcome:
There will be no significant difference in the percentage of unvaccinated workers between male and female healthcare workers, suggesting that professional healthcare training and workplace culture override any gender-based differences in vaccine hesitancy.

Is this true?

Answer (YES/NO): NO